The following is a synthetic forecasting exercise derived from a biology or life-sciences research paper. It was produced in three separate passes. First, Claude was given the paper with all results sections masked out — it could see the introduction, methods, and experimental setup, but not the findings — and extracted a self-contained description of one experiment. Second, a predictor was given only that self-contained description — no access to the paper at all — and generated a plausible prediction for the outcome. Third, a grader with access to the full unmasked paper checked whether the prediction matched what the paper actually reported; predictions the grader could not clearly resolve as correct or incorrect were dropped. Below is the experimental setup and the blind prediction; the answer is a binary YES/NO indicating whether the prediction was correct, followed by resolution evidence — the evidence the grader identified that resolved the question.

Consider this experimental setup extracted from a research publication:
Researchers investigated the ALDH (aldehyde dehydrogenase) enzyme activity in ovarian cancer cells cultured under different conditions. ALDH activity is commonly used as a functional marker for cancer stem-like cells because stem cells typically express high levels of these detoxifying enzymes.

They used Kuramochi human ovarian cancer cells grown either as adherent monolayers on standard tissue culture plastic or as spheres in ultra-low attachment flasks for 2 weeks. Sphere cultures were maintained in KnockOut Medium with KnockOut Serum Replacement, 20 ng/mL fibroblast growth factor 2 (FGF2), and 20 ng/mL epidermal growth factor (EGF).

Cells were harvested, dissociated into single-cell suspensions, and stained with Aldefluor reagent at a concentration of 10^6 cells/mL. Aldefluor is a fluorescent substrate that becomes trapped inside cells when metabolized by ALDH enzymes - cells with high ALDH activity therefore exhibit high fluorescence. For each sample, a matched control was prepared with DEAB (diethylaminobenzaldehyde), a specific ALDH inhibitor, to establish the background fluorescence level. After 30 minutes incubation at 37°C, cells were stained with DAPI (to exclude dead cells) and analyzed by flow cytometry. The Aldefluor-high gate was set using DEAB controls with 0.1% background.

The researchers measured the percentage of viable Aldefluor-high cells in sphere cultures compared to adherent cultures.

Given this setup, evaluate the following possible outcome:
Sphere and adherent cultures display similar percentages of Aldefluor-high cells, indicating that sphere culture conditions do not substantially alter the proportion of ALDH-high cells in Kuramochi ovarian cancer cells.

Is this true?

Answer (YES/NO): NO